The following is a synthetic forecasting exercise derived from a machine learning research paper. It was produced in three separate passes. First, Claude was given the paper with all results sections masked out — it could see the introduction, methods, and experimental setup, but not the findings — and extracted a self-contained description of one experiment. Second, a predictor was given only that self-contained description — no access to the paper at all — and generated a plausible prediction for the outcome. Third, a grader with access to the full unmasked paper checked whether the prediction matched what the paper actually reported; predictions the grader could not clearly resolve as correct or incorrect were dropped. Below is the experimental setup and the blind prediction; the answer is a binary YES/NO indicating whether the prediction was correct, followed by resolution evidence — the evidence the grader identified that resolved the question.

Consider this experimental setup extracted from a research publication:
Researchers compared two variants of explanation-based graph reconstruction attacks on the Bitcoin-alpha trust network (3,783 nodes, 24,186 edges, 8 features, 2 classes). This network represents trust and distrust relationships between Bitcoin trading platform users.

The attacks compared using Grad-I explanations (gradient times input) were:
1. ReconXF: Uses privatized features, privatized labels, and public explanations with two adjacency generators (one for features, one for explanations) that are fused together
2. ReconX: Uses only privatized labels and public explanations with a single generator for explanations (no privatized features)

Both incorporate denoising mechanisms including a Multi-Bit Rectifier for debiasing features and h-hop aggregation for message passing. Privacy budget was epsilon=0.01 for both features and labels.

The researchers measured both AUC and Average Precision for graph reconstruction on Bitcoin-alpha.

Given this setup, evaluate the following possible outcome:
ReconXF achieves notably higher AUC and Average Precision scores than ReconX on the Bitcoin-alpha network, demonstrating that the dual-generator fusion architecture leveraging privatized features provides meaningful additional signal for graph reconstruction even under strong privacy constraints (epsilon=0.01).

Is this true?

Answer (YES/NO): NO